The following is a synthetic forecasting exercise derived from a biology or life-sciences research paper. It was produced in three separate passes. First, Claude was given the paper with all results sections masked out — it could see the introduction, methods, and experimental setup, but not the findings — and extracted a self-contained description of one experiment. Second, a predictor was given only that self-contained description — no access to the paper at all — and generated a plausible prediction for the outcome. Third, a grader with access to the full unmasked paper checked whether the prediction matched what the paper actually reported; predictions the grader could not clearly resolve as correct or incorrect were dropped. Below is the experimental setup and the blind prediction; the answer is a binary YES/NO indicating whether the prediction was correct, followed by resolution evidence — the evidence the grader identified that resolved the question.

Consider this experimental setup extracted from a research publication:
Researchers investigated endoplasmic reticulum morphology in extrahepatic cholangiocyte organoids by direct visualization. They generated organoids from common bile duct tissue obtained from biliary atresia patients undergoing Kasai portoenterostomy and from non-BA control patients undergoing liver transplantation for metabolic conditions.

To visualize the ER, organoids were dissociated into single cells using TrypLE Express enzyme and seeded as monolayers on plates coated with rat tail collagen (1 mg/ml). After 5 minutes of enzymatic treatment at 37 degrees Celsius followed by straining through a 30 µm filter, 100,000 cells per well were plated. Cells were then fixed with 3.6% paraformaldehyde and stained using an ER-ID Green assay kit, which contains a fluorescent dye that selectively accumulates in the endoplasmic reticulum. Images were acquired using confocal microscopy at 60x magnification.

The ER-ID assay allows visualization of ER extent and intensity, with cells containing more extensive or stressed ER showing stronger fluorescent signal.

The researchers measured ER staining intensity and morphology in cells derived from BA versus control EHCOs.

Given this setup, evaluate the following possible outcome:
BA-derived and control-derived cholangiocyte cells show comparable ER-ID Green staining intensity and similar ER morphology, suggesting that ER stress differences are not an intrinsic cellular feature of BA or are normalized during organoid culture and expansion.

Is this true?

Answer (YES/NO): NO